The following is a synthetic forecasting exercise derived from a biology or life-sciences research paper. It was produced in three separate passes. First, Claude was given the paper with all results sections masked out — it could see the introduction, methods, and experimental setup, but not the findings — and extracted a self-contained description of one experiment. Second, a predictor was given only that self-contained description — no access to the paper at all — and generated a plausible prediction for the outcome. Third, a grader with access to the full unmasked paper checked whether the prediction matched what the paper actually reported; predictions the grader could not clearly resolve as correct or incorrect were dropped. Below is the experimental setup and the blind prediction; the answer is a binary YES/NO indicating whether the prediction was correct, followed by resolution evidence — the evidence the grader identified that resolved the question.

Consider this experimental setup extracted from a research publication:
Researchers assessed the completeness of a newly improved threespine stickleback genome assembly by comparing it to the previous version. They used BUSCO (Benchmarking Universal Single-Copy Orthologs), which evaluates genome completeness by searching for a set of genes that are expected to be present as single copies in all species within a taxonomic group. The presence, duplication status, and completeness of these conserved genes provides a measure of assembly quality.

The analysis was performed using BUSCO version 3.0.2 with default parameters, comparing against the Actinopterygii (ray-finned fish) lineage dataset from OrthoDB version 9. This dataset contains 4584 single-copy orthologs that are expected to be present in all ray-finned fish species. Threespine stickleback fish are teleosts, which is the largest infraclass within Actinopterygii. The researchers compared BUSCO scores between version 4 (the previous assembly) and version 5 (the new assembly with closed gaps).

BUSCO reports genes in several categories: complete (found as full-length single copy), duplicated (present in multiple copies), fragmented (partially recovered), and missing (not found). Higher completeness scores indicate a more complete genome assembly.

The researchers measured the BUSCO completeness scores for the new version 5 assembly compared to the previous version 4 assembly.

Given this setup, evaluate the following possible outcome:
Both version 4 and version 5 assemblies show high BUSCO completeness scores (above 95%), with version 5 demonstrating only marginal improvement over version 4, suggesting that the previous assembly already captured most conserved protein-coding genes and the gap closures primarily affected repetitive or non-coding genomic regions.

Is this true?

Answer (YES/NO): NO